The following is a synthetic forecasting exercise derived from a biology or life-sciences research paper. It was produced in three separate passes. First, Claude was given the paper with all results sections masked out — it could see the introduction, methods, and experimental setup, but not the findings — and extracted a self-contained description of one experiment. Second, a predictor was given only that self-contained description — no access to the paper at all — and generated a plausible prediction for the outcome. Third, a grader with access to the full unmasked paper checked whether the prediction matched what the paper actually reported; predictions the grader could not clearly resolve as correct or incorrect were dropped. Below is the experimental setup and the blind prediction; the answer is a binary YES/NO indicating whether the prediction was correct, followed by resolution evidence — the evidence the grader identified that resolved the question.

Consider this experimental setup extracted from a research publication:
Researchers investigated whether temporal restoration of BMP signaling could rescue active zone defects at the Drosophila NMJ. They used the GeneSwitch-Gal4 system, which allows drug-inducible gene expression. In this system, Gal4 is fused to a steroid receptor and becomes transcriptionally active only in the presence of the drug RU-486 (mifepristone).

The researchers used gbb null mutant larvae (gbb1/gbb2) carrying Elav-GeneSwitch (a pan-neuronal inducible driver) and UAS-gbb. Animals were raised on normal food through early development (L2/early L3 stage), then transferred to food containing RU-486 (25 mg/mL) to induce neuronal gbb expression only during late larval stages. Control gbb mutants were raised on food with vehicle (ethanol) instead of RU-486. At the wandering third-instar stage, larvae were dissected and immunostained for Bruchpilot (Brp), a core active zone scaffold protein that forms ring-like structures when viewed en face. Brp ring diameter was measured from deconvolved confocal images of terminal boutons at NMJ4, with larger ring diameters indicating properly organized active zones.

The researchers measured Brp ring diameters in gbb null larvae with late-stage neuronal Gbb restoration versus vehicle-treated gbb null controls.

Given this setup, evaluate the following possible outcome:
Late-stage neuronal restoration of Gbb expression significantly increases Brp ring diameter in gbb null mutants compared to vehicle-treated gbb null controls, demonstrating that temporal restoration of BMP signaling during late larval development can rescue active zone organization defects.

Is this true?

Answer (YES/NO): NO